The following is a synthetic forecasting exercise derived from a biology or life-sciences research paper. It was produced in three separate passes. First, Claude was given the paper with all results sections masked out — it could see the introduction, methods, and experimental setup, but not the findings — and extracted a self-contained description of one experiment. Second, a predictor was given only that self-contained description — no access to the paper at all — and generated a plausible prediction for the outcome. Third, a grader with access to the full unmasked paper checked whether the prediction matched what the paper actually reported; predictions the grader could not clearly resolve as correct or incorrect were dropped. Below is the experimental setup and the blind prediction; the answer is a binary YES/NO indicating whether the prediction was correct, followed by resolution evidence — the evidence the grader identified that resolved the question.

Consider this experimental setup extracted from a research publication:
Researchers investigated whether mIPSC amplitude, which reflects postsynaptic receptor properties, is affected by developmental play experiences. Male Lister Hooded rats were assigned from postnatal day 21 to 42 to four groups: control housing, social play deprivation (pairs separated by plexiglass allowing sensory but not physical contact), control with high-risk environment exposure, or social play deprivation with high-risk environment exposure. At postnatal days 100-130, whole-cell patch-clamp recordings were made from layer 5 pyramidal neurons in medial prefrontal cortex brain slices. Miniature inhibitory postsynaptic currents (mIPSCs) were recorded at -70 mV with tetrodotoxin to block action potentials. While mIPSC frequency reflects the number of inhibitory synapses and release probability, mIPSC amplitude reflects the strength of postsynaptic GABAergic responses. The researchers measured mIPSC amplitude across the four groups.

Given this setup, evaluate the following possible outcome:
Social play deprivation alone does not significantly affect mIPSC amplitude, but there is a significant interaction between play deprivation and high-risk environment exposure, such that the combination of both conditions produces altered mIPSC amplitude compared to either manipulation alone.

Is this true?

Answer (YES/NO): NO